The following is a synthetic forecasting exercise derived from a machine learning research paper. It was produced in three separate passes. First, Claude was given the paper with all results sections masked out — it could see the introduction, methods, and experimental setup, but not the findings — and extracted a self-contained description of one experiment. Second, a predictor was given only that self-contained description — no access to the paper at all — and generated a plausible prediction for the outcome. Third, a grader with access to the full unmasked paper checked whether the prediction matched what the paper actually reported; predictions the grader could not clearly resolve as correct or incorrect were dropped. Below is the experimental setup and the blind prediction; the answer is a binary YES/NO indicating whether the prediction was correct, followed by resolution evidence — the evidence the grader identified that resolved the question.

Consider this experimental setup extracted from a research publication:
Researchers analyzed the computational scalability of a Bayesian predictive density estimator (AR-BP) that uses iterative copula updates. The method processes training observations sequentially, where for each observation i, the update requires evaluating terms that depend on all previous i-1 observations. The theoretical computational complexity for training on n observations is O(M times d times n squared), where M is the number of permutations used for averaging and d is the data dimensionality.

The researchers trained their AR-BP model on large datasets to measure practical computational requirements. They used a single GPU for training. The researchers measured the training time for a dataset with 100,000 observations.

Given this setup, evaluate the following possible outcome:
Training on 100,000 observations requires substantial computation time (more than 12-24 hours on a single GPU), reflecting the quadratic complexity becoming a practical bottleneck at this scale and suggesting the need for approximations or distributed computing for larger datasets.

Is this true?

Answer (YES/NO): NO